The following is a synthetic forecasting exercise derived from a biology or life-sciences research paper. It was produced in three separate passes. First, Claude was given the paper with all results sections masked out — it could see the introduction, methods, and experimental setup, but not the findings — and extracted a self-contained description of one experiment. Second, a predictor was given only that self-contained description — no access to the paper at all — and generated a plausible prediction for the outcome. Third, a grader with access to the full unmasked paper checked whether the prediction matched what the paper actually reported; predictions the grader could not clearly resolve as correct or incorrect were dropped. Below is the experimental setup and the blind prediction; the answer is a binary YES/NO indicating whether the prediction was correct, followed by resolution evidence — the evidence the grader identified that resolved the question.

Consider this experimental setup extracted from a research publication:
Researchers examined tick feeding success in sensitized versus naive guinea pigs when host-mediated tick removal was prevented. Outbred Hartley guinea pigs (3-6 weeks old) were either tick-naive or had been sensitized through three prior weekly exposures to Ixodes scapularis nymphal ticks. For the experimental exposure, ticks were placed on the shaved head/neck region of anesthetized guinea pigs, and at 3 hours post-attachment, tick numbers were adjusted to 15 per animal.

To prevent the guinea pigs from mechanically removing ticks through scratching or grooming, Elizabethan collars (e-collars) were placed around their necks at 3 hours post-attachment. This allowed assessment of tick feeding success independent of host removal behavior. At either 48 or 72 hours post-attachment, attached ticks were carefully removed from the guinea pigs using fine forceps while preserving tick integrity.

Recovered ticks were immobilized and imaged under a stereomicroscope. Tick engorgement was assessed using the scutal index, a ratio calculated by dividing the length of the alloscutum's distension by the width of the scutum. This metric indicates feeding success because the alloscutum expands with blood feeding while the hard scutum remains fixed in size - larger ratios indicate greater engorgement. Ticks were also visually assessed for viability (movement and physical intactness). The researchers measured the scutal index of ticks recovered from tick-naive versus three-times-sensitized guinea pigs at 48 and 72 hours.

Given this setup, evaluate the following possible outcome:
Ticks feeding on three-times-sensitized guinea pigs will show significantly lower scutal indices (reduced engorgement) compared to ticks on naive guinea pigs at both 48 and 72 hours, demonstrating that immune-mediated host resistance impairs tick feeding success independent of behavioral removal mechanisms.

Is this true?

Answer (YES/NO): NO